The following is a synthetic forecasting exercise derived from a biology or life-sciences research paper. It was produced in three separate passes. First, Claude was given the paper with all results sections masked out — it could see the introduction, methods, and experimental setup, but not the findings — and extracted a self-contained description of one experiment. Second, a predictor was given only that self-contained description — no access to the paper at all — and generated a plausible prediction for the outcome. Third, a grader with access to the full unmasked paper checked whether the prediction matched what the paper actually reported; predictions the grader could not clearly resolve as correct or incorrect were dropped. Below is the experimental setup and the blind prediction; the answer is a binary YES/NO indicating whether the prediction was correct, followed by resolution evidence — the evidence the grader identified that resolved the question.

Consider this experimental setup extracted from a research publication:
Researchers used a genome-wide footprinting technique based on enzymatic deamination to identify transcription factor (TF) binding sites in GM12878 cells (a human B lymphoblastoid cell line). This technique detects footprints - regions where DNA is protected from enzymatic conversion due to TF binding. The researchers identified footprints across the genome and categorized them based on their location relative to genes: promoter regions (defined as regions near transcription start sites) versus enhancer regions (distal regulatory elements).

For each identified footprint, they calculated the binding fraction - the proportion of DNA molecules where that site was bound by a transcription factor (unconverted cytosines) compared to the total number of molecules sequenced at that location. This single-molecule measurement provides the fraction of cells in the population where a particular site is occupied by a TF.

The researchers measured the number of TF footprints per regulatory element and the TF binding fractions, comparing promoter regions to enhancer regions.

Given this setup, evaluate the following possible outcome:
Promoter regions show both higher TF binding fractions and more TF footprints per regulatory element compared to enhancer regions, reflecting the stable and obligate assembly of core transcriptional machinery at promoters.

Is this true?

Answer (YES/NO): YES